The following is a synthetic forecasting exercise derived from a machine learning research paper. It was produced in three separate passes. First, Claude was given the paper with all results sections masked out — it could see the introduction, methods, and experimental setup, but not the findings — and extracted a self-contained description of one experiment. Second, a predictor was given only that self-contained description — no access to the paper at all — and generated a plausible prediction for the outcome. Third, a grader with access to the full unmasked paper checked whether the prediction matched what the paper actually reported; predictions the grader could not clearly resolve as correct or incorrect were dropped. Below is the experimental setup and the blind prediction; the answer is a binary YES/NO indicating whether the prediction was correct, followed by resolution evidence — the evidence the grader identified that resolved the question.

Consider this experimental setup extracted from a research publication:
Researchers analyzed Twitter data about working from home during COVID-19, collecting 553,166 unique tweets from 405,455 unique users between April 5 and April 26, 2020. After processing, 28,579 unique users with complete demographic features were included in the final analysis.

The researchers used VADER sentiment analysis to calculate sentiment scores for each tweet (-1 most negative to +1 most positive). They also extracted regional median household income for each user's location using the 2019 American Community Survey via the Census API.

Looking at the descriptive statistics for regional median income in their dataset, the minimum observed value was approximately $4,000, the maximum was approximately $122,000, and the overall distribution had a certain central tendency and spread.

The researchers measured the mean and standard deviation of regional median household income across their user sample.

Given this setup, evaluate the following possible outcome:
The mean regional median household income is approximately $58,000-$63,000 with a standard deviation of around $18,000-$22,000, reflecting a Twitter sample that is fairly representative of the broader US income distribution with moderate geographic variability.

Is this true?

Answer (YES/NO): NO